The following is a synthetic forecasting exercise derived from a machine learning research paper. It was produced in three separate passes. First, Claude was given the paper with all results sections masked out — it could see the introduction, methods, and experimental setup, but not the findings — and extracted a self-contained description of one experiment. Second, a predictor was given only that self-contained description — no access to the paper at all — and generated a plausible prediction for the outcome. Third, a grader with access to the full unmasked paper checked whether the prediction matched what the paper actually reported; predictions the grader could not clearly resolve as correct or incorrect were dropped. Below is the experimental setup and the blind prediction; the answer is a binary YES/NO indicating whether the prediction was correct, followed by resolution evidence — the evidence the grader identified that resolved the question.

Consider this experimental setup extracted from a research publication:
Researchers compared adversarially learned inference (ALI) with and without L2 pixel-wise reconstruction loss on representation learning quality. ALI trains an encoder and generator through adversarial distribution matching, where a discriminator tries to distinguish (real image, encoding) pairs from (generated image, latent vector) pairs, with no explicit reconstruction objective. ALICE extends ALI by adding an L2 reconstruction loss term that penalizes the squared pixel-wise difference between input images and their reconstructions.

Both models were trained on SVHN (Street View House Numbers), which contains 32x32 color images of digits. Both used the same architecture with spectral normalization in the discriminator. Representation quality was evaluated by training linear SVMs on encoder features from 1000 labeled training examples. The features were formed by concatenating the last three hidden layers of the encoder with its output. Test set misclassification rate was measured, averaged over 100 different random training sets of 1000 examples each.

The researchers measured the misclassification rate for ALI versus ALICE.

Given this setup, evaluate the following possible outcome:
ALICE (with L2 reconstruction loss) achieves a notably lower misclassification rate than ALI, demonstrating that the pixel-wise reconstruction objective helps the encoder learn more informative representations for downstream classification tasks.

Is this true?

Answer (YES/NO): NO